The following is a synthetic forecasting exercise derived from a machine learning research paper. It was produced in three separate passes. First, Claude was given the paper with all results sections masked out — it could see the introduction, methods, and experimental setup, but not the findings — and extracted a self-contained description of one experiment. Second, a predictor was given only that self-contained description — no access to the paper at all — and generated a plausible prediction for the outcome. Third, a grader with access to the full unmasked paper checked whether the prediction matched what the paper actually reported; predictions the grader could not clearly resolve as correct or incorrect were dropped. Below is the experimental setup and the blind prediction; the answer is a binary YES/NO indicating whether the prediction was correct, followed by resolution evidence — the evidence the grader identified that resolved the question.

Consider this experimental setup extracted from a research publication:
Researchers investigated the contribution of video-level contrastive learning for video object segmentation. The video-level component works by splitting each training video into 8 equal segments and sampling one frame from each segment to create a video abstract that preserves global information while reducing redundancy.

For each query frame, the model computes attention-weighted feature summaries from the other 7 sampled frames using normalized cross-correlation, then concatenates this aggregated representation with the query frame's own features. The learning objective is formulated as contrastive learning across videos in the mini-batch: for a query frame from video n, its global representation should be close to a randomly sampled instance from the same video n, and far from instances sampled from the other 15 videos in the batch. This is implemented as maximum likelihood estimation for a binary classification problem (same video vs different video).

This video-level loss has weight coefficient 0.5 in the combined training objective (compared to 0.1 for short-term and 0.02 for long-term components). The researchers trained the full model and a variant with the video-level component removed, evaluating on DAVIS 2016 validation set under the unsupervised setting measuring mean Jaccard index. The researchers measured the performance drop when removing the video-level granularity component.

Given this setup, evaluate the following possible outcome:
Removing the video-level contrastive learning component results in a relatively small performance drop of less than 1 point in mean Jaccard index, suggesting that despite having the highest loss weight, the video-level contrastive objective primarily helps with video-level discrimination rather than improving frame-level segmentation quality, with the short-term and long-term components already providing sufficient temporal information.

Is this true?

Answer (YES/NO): NO